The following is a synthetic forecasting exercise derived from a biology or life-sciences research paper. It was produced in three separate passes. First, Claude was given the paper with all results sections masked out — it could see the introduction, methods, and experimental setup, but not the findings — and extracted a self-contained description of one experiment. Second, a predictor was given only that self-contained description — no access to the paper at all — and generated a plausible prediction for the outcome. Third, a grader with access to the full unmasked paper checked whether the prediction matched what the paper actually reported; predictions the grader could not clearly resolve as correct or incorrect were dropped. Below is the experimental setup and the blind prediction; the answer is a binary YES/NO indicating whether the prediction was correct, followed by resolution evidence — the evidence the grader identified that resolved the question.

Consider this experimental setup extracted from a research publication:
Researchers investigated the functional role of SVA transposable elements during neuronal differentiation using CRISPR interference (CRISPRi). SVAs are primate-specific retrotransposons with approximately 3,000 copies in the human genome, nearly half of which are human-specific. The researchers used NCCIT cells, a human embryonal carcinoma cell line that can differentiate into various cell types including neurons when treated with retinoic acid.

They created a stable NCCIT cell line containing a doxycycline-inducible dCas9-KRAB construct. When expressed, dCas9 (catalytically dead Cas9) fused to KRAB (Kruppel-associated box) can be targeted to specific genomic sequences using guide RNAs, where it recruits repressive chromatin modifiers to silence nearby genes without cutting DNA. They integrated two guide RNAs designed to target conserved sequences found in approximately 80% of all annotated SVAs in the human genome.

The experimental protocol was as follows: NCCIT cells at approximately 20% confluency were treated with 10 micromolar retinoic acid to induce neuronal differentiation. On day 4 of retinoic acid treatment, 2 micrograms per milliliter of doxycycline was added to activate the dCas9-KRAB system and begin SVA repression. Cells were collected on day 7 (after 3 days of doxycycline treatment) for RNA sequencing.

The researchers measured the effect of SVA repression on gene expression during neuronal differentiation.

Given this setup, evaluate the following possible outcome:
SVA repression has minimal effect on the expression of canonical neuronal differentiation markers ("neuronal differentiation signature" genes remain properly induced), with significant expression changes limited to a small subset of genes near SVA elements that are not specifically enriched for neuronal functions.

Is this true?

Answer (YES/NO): NO